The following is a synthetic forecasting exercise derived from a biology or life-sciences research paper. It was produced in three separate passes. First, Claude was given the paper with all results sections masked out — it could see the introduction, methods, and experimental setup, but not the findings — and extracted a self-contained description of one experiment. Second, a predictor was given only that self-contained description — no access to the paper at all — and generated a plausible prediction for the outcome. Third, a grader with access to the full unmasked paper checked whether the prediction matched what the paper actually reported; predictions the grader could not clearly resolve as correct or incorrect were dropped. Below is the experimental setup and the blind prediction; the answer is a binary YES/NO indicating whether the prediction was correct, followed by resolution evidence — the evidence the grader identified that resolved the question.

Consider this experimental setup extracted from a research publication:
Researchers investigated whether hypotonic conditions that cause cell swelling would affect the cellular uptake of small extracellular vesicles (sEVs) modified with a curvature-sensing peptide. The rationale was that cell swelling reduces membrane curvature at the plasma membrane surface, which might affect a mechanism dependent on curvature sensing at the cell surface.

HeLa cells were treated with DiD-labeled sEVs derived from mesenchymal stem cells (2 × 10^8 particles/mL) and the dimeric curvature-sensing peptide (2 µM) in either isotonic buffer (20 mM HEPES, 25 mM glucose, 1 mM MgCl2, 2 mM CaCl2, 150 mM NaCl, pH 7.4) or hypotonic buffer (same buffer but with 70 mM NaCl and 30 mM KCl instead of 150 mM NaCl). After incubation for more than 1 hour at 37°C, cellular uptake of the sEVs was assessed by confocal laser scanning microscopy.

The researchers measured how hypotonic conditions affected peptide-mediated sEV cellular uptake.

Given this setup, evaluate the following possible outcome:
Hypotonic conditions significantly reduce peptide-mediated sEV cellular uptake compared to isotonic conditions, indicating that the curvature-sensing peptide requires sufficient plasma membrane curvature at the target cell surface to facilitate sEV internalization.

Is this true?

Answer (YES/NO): YES